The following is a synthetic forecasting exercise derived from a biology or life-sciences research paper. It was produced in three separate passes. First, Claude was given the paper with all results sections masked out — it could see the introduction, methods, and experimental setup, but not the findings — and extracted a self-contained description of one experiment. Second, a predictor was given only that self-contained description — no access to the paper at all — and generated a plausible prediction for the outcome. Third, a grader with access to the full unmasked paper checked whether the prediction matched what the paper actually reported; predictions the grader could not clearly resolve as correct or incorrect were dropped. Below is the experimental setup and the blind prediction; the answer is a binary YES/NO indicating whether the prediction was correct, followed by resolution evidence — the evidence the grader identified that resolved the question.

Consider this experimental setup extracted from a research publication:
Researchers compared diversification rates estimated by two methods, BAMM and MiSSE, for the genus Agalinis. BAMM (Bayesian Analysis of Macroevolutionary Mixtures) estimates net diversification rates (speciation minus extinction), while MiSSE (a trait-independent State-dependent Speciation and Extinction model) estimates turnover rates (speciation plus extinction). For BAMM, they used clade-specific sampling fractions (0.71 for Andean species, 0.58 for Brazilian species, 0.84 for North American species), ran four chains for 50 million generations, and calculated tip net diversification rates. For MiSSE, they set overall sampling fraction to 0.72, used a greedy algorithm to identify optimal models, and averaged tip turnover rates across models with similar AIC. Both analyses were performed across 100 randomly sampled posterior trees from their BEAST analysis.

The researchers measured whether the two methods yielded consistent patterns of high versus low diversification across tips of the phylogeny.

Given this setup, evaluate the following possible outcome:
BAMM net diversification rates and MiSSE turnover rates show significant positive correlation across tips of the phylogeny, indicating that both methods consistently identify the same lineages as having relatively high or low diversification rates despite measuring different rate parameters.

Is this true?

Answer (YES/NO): NO